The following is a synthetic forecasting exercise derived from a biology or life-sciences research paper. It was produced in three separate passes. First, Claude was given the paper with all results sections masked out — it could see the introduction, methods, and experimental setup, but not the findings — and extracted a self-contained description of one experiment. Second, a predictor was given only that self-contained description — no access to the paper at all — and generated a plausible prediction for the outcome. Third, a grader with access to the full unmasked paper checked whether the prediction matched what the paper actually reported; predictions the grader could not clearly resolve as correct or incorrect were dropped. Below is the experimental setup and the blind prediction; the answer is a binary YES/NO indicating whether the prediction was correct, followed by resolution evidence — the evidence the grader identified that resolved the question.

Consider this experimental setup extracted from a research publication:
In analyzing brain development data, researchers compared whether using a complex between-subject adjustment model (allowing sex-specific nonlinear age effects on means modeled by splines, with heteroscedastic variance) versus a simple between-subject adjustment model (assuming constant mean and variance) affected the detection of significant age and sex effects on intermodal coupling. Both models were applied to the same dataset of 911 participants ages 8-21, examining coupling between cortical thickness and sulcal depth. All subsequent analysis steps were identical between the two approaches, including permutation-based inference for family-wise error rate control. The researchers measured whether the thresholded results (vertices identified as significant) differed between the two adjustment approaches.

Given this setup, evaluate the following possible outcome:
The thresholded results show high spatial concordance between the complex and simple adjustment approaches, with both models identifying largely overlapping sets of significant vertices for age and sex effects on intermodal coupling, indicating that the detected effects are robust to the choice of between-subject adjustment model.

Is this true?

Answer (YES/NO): YES